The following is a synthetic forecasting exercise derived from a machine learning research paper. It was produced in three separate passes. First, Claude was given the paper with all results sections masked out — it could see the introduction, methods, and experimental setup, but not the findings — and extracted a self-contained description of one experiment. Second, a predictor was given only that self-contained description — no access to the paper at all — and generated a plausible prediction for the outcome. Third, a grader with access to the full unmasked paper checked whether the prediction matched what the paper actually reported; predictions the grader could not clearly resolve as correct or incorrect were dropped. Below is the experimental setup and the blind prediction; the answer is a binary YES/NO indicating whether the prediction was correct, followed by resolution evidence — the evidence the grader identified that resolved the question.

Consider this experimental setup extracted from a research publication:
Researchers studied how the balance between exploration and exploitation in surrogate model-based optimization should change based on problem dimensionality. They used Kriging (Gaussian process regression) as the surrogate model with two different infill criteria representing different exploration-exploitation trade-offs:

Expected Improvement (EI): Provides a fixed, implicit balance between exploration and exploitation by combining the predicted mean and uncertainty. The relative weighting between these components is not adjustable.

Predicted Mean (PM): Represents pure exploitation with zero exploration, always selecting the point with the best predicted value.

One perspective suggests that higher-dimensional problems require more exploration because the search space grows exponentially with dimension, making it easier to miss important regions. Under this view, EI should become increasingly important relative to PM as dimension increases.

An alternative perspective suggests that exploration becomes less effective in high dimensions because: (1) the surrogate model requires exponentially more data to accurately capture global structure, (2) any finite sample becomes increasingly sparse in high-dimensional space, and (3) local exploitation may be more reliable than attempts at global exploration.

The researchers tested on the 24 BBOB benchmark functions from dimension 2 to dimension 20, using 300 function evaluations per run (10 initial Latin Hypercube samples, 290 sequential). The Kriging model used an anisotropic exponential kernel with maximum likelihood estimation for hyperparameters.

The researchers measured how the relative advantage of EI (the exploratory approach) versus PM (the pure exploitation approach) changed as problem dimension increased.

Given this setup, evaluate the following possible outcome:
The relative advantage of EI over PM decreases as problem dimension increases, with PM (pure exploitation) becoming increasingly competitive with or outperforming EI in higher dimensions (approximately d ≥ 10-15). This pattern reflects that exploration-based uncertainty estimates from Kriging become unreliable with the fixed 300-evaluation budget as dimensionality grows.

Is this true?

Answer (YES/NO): NO